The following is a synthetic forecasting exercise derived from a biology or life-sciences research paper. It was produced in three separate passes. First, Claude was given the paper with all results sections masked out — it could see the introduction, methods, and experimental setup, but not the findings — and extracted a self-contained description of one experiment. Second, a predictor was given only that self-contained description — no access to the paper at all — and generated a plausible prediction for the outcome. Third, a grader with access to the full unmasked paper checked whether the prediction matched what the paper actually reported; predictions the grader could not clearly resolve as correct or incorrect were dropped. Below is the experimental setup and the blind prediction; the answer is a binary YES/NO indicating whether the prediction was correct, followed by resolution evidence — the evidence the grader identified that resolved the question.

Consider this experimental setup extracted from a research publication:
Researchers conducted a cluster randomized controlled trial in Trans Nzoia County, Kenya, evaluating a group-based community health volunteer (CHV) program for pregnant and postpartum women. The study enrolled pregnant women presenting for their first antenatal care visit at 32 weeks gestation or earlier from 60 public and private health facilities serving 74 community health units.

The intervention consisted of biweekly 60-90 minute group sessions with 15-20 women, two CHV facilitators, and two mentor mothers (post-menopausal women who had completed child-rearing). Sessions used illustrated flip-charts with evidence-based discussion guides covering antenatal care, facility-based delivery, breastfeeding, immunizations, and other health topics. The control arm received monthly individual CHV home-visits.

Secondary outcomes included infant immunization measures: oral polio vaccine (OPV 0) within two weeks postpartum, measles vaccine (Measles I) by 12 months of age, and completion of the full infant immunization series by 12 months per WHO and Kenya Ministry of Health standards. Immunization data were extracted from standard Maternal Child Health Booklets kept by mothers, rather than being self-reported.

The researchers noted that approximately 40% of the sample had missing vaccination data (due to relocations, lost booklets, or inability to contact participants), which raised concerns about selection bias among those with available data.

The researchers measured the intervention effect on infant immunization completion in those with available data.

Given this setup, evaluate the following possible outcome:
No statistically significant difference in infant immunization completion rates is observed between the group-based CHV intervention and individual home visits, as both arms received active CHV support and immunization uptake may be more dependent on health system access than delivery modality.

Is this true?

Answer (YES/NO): NO